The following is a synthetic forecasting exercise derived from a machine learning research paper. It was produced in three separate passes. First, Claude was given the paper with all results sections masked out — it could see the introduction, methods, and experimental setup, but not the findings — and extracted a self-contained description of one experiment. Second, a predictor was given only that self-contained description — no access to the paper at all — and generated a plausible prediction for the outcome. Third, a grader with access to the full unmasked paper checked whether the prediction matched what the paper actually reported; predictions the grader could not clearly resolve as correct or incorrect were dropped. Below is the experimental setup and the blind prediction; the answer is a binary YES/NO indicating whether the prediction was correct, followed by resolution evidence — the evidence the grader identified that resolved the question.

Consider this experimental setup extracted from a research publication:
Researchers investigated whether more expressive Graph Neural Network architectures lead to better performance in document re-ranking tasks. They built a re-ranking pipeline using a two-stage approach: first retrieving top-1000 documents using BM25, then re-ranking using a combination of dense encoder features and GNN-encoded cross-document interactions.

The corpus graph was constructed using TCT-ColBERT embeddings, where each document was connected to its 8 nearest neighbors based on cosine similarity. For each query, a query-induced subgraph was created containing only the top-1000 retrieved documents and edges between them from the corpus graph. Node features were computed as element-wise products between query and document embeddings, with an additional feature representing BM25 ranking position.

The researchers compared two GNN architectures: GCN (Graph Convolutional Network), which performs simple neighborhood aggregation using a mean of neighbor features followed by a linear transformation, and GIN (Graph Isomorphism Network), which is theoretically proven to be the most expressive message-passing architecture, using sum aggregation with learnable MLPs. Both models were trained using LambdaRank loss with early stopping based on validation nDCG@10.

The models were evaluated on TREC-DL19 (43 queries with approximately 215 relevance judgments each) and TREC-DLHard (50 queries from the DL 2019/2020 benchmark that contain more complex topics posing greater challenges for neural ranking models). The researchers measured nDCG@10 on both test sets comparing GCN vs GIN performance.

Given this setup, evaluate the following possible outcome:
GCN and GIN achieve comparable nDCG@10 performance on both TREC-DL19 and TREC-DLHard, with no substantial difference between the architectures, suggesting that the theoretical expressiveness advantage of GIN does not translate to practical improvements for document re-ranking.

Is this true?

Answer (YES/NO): NO